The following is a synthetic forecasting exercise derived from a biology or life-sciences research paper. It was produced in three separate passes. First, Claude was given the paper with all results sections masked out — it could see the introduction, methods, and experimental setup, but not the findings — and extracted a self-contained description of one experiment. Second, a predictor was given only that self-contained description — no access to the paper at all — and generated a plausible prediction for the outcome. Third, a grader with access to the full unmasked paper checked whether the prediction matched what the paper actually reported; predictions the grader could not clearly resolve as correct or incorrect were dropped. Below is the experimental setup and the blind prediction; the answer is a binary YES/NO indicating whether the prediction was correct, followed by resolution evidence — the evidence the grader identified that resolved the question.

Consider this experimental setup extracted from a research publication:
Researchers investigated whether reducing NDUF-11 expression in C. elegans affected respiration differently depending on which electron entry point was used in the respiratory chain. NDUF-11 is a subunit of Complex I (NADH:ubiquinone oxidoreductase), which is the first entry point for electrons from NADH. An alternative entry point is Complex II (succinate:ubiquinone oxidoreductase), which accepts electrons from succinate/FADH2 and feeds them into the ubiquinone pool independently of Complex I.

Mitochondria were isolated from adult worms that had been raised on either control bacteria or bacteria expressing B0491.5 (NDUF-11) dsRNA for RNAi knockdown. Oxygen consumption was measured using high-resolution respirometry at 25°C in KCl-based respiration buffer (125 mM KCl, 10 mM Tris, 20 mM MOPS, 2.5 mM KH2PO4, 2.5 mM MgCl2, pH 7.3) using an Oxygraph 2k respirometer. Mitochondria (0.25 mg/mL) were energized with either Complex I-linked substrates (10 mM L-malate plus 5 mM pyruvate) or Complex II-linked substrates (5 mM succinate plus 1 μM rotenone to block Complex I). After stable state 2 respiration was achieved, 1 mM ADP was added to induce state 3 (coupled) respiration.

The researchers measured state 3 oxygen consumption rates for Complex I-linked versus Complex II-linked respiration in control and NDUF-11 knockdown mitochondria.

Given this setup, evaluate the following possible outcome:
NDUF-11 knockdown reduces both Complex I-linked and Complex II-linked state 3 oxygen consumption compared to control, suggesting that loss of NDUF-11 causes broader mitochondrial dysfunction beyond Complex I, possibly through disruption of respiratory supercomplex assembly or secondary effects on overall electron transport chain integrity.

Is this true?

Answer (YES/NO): NO